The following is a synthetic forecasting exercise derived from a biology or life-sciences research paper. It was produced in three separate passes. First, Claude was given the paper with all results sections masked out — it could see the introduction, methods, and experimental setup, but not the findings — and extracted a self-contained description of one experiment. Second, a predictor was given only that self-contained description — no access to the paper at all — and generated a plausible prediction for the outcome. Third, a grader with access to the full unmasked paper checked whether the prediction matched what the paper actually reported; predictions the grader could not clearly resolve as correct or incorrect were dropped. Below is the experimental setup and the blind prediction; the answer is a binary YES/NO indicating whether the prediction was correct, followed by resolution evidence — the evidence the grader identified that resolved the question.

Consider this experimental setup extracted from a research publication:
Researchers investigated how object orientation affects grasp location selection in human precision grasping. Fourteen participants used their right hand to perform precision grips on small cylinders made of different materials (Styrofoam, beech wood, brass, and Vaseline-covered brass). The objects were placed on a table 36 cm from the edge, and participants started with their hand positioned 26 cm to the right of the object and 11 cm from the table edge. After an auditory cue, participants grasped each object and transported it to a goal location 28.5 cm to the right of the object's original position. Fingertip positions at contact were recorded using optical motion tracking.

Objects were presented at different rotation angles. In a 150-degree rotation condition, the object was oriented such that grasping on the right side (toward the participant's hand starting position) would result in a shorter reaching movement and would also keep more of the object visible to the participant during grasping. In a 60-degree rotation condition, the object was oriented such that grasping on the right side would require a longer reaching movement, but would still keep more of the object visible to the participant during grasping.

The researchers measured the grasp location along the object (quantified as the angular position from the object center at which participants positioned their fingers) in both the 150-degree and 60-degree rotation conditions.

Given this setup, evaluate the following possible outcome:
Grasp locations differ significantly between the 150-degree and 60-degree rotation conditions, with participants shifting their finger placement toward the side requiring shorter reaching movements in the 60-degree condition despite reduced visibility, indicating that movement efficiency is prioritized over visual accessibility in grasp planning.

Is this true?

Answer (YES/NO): NO